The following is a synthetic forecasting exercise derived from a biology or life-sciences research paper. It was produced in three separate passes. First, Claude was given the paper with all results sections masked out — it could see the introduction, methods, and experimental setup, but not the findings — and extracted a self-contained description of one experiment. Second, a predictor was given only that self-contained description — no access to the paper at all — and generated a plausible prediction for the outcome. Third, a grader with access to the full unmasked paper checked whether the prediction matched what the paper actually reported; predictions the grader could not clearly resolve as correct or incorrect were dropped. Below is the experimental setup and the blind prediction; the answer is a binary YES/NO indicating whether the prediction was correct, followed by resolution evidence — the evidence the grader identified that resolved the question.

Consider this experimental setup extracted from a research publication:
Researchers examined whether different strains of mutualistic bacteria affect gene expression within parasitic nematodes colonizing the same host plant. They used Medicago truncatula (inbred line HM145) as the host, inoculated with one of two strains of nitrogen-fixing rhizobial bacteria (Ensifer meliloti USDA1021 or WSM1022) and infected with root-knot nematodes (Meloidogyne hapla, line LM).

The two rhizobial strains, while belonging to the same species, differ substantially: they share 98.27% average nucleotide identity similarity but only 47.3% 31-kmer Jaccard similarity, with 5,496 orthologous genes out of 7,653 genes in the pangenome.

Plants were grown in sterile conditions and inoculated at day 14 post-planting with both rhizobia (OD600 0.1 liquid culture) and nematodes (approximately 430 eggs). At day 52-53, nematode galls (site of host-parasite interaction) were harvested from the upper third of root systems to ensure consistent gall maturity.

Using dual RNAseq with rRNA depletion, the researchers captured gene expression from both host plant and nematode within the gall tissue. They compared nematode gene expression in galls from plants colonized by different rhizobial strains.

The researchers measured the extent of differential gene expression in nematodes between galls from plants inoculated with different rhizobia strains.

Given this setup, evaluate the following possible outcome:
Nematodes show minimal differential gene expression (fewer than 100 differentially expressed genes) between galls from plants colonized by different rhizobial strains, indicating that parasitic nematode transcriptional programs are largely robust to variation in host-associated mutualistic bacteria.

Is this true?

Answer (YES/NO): YES